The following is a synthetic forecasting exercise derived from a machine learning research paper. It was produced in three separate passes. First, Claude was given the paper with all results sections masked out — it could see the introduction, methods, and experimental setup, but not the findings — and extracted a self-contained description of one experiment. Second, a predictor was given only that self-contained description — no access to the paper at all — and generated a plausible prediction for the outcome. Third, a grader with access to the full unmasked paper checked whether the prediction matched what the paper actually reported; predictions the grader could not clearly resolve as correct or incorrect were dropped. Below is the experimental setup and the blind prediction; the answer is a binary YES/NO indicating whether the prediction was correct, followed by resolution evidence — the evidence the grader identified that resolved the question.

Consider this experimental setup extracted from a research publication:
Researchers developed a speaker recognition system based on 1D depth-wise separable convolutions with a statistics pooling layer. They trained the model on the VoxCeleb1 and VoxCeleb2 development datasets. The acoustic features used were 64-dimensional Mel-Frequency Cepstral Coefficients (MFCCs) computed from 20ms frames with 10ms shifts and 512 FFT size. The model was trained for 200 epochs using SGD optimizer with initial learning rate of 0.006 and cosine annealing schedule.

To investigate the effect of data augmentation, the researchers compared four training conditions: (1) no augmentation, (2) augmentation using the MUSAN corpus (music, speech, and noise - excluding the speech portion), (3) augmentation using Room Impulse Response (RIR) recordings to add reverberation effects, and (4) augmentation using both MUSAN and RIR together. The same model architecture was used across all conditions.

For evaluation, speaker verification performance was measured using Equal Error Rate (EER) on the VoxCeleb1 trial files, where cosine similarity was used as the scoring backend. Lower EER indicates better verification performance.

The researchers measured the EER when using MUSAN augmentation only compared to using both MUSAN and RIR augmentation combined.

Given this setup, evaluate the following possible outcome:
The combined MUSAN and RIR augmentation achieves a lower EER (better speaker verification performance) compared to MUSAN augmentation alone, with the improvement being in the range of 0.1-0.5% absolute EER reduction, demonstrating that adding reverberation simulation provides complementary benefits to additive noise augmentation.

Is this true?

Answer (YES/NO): NO